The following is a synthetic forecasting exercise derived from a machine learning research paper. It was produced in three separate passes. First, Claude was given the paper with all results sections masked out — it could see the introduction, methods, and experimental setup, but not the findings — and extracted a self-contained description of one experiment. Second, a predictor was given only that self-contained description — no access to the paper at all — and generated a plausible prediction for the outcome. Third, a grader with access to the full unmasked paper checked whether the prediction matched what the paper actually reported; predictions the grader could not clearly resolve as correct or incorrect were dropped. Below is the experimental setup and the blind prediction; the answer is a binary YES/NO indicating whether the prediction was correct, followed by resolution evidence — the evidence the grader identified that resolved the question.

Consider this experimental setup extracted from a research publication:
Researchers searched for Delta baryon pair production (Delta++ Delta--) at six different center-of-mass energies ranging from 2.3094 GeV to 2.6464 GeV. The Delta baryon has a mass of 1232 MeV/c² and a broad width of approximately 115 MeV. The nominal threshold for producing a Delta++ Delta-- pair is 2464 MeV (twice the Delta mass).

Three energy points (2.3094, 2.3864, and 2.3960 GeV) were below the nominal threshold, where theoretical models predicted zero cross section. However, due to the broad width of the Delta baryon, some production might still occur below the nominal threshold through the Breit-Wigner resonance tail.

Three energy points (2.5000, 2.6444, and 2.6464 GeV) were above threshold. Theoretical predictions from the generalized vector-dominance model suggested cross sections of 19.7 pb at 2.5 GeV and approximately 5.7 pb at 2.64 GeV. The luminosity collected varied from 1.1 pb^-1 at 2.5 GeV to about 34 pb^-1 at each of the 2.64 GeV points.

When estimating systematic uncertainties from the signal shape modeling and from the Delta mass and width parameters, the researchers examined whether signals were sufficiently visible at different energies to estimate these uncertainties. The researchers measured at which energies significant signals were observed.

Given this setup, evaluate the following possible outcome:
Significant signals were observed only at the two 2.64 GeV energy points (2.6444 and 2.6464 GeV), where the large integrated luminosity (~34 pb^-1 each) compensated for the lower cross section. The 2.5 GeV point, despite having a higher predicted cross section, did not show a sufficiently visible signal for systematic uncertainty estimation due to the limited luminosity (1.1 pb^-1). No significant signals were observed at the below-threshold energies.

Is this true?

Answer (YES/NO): YES